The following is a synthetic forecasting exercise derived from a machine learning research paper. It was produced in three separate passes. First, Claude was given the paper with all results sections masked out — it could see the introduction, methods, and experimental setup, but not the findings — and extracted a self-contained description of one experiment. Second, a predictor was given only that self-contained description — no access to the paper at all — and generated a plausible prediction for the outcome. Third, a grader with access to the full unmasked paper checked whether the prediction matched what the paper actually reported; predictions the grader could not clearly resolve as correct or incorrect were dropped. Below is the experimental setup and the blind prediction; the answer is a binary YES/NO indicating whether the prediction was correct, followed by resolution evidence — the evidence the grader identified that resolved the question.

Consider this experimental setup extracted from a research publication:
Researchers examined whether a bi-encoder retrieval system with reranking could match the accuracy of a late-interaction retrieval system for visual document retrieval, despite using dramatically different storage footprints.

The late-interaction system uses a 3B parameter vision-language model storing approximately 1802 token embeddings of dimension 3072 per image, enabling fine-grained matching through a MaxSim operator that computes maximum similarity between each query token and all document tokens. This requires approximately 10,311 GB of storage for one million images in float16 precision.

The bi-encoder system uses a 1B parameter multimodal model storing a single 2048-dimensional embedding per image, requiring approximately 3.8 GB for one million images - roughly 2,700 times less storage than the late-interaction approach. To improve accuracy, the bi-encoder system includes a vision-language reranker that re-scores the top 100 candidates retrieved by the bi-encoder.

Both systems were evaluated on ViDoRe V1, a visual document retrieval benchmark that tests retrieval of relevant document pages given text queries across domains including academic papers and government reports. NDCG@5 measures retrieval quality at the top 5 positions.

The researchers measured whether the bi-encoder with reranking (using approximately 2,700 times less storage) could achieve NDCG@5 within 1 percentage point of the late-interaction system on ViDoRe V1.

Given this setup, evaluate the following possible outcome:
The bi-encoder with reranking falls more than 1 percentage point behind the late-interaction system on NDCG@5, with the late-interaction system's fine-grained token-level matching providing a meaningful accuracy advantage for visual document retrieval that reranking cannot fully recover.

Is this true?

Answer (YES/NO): NO